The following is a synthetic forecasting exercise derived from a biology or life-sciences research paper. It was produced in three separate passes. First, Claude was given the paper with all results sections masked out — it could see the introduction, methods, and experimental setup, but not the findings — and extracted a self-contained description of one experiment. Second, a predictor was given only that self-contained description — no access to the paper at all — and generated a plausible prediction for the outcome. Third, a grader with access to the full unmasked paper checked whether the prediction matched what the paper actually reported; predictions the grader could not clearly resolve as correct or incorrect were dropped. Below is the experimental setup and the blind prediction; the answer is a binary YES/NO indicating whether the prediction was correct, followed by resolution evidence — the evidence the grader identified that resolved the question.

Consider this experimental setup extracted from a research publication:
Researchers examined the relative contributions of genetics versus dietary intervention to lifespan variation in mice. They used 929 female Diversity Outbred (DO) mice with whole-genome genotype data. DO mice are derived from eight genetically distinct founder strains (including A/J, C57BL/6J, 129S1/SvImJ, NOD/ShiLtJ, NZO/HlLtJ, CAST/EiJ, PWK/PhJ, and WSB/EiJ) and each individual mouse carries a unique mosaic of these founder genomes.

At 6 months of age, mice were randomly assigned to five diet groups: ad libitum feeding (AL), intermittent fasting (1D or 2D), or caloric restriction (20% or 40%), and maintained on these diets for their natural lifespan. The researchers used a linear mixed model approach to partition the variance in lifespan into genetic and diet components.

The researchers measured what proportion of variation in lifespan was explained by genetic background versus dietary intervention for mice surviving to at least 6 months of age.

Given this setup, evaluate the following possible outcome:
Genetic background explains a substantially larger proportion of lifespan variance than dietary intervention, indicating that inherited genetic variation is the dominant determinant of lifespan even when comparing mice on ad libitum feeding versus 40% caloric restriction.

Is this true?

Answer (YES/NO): YES